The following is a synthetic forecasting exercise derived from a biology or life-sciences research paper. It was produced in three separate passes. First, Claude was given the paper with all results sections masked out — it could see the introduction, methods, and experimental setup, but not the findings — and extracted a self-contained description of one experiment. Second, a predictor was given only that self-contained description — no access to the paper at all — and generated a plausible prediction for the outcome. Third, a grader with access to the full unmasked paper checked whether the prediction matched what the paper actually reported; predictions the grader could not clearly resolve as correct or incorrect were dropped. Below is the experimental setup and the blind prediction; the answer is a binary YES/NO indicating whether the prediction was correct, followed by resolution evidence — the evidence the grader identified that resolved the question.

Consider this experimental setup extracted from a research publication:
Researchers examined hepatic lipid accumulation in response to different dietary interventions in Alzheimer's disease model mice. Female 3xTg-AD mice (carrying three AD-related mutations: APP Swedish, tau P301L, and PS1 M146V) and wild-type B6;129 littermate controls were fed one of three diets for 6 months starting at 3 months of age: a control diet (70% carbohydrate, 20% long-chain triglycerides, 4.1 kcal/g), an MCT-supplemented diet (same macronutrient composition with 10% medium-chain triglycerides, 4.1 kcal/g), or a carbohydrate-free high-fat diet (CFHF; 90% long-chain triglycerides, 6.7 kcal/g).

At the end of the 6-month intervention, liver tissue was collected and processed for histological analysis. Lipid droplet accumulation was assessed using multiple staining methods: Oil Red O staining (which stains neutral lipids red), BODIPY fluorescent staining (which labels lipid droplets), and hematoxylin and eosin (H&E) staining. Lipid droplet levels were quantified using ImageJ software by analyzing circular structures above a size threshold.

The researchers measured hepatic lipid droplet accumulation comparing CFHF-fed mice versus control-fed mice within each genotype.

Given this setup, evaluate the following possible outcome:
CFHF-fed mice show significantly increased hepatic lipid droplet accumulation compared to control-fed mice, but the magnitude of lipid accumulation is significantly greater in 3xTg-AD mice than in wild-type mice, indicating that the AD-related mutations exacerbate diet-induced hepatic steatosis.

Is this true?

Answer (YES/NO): NO